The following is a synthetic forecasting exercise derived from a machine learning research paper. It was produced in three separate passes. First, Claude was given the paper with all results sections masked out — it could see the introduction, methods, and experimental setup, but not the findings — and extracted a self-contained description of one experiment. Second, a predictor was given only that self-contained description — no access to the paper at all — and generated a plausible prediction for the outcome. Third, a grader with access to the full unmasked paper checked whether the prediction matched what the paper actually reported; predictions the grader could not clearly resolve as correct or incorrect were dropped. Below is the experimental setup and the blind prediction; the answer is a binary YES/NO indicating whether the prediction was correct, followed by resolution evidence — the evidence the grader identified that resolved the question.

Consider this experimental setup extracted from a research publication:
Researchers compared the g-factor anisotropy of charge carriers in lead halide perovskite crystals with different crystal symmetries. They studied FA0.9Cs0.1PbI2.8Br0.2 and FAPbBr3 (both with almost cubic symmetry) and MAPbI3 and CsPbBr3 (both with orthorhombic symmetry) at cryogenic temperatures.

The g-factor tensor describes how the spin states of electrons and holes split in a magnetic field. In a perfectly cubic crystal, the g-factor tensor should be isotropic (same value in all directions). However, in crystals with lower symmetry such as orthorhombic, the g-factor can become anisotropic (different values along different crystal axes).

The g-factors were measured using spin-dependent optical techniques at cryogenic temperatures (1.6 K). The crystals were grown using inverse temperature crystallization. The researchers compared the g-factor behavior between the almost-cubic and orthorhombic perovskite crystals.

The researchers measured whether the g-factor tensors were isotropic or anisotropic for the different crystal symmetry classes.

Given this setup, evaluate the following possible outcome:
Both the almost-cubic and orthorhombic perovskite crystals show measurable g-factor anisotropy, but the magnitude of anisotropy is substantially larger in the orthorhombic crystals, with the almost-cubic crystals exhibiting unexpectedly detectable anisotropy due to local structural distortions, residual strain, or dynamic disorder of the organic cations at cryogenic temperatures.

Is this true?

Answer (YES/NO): NO